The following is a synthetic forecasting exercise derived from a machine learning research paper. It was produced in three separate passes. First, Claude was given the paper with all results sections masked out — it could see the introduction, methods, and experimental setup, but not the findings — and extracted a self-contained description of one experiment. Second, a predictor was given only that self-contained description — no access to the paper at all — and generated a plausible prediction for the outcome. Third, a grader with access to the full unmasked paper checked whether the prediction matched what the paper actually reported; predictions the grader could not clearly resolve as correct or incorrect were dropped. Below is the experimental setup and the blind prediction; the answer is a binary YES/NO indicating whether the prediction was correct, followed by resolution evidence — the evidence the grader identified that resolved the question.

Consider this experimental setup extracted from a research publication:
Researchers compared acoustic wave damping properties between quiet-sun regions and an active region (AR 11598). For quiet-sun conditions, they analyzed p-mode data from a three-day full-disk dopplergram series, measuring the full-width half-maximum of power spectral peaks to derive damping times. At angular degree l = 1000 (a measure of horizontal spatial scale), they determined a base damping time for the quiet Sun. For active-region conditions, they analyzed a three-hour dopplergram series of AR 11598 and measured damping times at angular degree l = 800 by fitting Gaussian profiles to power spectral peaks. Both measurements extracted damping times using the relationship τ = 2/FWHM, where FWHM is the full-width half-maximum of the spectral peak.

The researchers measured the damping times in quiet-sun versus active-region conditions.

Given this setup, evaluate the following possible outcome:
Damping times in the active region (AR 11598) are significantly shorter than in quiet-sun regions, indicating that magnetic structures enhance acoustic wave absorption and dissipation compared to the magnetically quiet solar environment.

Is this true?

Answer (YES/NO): YES